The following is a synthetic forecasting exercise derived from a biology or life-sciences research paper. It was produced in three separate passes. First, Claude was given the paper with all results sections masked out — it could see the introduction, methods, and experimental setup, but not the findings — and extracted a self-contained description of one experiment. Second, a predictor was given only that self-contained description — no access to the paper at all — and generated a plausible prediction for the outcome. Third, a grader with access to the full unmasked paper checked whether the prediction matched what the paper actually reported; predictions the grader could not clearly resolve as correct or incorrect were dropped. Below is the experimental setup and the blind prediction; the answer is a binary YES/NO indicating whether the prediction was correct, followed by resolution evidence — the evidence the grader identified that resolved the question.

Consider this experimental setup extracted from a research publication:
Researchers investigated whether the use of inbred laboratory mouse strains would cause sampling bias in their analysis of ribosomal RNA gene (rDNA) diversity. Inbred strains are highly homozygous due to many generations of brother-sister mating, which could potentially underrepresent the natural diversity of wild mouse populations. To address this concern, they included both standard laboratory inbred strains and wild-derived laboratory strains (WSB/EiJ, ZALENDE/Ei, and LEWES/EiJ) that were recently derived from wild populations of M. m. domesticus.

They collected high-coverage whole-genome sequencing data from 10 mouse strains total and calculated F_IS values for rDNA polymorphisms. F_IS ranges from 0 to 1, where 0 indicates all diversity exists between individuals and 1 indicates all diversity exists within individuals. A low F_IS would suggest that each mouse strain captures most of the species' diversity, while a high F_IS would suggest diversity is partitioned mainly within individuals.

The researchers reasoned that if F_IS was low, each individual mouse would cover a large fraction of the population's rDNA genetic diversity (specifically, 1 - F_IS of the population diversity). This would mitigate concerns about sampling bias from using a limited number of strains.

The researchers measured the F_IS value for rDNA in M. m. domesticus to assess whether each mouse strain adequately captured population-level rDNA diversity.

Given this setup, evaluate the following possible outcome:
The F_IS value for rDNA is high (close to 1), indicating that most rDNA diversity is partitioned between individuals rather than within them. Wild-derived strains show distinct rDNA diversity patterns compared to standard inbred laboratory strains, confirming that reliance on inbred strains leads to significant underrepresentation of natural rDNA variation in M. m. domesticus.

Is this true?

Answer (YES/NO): NO